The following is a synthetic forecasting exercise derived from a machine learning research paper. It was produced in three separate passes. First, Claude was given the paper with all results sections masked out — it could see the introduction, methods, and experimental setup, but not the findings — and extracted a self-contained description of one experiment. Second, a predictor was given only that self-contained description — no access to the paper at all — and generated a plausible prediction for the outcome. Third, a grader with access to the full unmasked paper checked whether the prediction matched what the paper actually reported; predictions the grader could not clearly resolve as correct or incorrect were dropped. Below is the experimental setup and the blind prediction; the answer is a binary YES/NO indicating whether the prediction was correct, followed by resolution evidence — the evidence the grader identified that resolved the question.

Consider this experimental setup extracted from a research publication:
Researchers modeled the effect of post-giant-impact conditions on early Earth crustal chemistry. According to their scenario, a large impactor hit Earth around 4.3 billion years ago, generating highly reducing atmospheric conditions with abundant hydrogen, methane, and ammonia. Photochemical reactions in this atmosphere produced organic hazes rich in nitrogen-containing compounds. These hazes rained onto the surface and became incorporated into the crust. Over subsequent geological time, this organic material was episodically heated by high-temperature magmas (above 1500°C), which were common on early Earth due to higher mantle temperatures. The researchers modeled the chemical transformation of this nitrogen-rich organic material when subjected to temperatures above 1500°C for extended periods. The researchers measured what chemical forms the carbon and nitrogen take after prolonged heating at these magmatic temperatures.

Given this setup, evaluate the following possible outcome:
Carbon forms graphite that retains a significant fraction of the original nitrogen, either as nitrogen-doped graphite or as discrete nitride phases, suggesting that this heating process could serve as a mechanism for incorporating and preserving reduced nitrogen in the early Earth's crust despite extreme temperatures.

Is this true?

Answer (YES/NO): NO